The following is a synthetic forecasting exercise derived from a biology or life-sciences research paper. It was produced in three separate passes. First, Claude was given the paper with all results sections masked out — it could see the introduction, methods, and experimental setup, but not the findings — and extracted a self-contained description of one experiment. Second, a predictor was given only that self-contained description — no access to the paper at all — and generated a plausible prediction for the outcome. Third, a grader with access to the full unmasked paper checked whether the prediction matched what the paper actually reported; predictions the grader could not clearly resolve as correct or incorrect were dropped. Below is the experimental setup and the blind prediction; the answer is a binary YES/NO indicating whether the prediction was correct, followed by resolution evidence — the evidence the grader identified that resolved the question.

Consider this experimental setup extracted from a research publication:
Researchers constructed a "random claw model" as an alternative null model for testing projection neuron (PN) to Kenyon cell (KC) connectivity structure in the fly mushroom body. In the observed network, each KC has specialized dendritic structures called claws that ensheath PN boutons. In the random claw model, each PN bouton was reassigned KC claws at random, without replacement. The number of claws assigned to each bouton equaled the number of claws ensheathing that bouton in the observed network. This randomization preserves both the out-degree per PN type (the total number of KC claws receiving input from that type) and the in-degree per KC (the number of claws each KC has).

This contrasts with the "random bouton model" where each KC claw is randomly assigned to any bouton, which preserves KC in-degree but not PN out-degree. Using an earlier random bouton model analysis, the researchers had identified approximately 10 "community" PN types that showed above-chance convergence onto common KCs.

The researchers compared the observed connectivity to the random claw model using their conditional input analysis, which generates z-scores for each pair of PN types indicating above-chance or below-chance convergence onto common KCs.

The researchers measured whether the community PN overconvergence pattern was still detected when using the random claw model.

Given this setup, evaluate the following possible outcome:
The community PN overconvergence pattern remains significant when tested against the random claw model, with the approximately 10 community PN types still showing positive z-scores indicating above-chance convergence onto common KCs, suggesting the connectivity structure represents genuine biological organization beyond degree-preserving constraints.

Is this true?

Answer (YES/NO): YES